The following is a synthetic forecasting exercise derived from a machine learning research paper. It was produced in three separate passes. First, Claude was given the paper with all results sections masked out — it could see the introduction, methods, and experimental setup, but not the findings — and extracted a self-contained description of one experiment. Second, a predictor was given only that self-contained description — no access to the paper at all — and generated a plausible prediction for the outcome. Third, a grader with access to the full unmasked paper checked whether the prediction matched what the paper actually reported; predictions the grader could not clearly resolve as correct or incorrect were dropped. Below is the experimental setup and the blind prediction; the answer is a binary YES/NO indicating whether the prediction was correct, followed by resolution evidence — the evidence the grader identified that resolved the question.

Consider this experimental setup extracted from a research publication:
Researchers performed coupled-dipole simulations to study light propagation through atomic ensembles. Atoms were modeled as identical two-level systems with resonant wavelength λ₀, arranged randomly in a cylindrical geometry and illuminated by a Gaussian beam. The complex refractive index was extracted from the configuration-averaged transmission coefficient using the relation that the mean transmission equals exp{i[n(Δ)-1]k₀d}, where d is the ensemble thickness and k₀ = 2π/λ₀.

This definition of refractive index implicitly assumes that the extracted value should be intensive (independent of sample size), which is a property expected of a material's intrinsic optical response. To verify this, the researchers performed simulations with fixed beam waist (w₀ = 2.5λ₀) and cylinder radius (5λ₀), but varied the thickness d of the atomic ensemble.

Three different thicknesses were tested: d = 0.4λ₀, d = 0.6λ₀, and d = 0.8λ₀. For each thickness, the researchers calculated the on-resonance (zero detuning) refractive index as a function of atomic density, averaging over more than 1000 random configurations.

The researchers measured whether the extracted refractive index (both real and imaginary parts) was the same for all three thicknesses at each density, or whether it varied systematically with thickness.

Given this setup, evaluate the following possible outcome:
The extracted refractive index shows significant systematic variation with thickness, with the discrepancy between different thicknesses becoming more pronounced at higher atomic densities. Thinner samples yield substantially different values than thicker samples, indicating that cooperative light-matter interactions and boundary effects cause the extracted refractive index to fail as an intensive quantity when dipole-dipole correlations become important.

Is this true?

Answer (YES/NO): NO